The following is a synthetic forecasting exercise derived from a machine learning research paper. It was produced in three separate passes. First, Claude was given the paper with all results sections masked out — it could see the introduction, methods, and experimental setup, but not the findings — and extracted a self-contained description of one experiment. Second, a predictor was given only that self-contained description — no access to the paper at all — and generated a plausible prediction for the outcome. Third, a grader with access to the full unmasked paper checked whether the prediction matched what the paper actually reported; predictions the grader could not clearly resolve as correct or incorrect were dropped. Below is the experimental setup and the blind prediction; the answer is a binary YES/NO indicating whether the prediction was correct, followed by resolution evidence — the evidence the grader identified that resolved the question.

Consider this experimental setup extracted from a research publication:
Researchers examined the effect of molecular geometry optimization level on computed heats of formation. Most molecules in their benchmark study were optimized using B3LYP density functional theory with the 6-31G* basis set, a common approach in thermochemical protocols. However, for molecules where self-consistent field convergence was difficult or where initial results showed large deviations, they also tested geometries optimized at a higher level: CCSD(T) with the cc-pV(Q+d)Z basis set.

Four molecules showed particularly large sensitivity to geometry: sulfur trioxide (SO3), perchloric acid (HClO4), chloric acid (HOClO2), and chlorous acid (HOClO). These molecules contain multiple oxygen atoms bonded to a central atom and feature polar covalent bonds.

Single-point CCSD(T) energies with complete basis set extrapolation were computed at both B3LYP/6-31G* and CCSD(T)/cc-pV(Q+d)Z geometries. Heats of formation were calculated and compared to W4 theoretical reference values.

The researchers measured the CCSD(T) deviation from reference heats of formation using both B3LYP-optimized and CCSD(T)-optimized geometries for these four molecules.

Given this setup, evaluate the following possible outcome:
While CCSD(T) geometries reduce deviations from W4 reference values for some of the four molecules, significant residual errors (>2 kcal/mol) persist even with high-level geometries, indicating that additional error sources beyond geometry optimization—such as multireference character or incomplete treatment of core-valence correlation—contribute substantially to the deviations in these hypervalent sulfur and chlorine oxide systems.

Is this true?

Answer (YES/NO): NO